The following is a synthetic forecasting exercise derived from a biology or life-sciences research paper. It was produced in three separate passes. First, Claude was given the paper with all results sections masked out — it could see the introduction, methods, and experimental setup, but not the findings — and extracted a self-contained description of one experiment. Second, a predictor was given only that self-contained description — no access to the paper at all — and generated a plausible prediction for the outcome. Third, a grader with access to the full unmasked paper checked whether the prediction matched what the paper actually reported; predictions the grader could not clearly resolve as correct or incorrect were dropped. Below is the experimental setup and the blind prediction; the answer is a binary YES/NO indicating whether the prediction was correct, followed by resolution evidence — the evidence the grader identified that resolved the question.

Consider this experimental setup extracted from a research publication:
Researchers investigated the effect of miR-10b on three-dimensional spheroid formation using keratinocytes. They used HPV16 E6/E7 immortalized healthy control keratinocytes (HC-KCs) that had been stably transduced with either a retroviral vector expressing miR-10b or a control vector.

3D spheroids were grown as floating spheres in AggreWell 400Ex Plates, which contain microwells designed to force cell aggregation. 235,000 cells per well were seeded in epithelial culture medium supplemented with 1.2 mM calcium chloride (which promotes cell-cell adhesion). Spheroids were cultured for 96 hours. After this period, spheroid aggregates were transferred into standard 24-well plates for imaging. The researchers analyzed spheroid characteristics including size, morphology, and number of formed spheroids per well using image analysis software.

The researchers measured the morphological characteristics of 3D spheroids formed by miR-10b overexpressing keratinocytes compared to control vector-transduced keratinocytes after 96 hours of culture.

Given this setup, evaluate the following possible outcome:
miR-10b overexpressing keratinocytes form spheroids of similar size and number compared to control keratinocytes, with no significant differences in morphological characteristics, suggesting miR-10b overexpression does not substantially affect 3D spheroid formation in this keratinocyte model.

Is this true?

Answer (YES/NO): NO